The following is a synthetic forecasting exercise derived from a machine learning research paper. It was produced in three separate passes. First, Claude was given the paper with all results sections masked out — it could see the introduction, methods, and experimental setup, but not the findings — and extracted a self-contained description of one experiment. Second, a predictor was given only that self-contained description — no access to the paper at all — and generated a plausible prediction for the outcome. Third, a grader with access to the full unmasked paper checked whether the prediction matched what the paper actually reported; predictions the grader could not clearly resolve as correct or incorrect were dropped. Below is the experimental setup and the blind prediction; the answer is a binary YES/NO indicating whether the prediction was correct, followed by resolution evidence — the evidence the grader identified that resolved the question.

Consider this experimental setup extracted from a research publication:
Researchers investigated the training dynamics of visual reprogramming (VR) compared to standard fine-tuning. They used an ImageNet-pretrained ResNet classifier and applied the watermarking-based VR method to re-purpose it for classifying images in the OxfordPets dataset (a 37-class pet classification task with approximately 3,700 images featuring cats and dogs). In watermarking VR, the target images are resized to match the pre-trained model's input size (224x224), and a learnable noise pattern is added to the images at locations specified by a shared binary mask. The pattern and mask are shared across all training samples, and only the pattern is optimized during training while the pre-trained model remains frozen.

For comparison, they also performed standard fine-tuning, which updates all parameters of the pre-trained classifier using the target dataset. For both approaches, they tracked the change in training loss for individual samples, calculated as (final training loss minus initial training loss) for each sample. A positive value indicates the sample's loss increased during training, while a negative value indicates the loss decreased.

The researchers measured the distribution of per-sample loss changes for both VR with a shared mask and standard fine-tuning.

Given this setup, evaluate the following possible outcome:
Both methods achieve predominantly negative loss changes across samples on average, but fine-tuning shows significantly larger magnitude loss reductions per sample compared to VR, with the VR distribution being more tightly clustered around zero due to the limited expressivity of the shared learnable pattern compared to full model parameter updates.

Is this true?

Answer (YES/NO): NO